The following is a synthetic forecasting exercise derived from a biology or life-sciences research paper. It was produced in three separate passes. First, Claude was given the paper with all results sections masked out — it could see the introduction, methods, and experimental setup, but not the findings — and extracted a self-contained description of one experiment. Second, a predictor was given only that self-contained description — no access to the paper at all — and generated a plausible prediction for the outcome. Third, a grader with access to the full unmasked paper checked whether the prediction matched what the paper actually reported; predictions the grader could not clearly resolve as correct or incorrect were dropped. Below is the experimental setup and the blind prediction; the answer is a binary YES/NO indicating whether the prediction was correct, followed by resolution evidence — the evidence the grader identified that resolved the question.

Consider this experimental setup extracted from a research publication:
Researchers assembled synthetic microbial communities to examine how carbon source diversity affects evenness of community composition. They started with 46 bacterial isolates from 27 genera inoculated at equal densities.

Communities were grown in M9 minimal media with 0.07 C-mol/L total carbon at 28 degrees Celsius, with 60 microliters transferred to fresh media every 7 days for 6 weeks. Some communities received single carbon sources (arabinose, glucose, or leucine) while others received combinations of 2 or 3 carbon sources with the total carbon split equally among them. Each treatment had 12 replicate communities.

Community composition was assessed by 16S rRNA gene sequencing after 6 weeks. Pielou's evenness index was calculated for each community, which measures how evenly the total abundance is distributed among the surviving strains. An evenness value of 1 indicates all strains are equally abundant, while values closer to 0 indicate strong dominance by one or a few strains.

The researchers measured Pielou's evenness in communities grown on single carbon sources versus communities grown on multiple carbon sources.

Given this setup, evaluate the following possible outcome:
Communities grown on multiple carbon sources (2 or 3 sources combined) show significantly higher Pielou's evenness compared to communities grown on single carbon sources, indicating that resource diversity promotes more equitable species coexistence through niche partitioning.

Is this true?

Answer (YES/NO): NO